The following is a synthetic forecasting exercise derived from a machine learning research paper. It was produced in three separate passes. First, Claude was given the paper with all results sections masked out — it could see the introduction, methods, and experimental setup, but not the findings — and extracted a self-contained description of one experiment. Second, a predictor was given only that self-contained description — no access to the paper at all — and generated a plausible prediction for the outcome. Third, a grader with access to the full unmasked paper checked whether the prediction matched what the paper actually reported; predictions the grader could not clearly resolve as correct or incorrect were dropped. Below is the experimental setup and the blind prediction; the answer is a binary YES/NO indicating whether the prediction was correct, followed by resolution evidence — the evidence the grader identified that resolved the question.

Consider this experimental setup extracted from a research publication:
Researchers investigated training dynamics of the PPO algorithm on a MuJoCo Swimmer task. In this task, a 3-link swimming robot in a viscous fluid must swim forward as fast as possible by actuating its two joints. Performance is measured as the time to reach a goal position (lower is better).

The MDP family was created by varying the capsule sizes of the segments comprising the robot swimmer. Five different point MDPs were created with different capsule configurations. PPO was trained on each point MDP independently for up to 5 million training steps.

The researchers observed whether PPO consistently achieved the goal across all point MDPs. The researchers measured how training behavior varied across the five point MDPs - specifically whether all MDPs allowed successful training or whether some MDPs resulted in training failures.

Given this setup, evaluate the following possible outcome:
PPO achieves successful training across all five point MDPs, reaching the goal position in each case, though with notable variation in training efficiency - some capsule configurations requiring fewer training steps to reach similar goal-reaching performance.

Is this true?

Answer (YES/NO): NO